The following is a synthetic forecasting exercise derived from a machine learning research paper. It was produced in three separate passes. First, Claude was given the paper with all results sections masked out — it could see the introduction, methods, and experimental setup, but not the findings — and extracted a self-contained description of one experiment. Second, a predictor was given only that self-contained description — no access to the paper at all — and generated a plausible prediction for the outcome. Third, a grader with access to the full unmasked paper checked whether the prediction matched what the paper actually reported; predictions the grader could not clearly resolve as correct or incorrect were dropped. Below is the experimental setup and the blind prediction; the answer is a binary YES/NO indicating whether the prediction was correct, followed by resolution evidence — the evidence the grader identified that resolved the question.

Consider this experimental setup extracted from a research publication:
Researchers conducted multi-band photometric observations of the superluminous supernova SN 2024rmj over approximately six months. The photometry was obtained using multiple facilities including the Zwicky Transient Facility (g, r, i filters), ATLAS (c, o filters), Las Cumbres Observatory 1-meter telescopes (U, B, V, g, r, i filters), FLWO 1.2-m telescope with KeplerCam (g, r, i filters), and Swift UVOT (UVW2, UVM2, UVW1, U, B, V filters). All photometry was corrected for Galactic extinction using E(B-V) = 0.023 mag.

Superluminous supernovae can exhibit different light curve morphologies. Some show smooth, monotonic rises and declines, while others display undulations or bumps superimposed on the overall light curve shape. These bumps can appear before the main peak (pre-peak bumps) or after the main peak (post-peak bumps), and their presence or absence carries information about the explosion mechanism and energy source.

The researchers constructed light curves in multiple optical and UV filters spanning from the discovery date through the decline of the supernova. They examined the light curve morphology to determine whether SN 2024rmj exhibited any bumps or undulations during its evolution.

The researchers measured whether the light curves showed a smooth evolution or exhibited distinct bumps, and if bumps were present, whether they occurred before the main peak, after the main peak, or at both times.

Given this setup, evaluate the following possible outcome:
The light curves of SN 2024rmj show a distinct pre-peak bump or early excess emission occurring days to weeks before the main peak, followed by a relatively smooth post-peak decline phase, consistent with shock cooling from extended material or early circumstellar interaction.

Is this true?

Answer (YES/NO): NO